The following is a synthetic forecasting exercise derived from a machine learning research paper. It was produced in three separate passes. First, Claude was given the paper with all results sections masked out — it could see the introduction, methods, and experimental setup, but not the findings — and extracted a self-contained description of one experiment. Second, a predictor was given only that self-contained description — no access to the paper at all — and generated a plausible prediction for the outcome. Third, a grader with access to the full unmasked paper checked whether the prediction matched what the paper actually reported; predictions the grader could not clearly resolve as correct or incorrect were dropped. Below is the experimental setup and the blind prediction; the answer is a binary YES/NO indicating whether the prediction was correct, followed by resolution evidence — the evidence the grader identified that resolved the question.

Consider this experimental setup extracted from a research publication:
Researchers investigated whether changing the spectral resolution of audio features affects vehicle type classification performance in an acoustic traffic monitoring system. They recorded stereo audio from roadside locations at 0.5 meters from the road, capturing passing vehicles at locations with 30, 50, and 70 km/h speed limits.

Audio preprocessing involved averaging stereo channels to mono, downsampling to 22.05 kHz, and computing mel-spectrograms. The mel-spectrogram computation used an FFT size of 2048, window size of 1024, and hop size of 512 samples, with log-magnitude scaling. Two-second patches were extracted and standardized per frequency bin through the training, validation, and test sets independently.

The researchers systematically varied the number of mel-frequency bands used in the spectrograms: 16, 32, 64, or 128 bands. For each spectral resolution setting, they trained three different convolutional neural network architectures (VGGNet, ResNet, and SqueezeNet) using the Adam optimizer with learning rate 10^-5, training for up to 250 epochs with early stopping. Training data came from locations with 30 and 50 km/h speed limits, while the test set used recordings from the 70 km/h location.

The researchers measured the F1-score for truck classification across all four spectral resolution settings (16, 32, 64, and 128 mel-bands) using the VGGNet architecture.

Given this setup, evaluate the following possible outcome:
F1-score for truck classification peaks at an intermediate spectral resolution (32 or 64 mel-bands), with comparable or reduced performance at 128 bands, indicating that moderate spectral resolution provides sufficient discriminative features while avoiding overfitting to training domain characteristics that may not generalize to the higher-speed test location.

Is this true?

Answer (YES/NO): NO